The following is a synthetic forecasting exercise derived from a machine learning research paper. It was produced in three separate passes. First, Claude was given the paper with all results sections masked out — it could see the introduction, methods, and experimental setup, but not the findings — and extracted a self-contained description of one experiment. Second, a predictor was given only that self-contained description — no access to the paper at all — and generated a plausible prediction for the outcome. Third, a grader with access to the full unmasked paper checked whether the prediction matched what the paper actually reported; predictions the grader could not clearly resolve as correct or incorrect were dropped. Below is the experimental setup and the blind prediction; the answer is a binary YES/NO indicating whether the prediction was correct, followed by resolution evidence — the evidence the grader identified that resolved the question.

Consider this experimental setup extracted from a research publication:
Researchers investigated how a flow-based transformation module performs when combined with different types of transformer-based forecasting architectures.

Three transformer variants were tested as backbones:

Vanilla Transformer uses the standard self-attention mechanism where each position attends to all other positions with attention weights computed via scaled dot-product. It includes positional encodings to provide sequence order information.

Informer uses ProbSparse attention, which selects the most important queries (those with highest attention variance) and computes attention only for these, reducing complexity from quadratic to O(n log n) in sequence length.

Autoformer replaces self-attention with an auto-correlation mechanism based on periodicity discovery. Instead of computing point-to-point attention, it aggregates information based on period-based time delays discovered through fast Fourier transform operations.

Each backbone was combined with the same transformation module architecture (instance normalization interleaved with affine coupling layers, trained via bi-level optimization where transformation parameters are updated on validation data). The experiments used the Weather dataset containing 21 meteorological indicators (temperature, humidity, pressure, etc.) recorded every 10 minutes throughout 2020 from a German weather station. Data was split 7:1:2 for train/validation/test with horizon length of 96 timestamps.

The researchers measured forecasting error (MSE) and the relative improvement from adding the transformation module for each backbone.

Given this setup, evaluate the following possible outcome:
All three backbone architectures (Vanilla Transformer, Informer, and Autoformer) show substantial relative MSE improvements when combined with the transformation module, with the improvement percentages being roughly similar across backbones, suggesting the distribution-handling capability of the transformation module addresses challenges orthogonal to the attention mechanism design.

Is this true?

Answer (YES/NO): NO